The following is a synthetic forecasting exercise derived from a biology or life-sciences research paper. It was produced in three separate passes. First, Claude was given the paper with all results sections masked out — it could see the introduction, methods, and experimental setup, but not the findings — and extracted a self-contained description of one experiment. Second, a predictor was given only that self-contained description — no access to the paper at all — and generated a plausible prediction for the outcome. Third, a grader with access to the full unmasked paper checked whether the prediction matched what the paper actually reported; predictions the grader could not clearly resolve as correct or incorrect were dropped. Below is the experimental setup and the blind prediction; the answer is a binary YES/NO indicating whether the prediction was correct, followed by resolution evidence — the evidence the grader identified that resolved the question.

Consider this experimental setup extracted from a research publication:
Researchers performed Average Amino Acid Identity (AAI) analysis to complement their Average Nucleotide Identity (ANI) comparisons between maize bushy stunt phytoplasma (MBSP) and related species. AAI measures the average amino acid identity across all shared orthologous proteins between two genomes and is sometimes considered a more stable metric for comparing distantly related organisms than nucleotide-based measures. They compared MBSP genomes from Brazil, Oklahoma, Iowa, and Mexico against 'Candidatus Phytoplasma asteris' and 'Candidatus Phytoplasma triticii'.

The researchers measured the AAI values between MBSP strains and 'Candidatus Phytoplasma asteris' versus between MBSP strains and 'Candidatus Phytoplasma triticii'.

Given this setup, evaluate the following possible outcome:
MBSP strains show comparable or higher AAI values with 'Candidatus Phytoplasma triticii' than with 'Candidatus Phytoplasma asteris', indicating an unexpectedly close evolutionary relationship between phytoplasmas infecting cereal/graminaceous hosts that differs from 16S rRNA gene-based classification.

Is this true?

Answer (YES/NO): NO